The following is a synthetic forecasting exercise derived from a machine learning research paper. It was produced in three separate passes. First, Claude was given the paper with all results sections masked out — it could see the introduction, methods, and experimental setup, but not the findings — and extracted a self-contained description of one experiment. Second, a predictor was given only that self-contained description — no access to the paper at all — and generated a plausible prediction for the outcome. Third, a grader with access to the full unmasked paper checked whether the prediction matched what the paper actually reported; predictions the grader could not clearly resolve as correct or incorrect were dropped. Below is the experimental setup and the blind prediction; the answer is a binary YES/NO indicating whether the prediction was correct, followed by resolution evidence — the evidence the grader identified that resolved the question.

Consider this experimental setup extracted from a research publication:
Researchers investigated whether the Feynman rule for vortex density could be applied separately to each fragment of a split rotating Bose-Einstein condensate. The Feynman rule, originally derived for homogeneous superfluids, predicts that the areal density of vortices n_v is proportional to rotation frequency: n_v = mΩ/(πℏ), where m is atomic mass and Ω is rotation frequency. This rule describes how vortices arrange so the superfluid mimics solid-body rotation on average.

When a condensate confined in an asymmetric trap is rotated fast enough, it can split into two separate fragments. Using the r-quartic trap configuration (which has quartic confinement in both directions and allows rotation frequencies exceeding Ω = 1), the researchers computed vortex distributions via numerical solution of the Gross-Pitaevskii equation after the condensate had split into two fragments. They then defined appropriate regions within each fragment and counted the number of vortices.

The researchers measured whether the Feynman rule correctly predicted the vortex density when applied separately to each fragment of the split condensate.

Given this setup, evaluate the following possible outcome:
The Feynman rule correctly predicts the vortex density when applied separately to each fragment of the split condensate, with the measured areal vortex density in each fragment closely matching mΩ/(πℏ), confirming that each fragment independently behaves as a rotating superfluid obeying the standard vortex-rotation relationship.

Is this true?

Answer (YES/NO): YES